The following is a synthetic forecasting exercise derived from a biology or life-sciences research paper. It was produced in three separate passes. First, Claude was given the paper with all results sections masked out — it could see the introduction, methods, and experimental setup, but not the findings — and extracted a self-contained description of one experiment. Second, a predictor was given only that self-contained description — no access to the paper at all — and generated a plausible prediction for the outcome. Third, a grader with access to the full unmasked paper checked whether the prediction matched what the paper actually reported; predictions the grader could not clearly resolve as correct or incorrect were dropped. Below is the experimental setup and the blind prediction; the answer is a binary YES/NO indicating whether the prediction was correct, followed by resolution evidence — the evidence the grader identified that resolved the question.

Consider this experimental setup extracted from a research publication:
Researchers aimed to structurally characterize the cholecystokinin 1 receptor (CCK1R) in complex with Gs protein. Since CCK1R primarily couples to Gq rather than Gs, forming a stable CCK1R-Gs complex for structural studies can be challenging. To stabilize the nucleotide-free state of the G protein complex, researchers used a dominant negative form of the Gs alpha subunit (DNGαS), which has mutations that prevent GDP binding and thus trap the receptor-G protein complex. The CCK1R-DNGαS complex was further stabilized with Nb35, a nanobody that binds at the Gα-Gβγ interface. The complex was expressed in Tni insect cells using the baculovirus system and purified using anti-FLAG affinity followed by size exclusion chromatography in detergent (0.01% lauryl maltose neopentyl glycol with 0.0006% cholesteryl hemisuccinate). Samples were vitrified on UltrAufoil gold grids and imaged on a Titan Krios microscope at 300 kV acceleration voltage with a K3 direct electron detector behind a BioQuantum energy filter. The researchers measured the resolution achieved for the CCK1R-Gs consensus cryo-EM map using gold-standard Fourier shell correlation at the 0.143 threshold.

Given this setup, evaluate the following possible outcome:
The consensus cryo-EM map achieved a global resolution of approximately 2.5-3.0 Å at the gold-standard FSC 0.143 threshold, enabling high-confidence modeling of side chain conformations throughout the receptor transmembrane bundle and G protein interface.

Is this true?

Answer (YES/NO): NO